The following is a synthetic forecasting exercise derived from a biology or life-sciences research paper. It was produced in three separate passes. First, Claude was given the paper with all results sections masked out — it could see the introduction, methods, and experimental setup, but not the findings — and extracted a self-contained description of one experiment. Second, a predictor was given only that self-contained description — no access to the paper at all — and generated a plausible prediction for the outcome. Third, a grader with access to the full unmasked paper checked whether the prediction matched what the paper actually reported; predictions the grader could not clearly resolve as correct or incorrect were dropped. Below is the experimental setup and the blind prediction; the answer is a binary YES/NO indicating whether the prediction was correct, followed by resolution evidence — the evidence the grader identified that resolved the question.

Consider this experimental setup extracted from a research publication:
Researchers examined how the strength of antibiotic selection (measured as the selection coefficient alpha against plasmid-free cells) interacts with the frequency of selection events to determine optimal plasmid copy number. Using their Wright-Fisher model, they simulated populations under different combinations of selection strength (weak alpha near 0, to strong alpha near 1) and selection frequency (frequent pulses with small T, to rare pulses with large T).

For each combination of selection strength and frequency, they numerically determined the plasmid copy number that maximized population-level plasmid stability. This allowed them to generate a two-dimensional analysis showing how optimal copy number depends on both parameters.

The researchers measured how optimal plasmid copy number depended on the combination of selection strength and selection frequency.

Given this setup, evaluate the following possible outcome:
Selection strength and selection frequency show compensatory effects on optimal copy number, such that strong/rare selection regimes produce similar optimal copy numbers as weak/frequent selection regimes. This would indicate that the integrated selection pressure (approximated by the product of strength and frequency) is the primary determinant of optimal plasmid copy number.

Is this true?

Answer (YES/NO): NO